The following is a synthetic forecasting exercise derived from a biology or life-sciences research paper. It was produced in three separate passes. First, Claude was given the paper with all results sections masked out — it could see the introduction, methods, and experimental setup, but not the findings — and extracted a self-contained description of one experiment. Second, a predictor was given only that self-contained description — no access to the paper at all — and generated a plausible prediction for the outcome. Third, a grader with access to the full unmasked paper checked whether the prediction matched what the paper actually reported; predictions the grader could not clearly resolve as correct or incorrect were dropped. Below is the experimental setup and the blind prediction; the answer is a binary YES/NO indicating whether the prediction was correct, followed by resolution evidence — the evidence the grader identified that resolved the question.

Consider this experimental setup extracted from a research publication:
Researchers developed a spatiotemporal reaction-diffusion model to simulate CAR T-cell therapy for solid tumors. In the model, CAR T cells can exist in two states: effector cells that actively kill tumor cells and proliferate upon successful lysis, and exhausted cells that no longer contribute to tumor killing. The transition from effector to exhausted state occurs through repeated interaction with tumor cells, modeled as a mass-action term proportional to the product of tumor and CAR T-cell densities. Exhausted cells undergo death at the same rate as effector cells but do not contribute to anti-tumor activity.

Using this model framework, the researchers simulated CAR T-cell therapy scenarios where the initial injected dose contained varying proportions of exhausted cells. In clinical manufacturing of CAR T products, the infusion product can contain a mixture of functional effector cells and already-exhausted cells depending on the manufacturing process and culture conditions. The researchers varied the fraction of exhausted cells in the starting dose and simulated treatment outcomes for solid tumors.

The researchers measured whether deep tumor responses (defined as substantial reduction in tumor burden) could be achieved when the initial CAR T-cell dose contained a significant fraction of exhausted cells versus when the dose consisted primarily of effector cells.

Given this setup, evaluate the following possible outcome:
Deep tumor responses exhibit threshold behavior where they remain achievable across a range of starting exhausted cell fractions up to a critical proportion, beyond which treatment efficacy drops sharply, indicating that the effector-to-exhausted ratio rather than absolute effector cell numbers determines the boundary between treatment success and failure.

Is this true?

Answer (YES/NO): NO